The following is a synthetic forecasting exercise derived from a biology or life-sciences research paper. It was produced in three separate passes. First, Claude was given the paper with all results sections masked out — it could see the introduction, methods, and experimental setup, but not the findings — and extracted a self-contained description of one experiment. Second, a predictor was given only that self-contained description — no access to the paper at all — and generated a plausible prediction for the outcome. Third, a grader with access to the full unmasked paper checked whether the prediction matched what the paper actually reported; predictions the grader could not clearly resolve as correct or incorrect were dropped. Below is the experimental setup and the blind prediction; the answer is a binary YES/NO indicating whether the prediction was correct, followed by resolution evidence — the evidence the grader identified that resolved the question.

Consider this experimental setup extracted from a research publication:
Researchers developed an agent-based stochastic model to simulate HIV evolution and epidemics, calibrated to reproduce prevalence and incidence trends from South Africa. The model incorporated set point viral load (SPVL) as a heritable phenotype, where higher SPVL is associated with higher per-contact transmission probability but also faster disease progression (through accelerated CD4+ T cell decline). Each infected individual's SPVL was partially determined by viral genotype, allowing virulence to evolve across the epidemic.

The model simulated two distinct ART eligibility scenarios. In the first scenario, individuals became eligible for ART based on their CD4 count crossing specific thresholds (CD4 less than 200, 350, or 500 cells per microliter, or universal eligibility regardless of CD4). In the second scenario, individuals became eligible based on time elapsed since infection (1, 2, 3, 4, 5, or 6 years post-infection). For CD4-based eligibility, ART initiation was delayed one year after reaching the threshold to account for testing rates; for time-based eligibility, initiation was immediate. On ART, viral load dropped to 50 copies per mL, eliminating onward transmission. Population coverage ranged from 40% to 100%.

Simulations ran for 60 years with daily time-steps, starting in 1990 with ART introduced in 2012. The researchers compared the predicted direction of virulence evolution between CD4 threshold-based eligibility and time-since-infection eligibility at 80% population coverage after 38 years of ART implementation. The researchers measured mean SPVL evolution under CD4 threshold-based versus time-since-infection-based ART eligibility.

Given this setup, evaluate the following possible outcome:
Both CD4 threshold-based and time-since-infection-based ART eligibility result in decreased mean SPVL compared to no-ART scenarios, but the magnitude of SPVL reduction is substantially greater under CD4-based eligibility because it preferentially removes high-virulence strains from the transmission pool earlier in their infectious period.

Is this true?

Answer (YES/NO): NO